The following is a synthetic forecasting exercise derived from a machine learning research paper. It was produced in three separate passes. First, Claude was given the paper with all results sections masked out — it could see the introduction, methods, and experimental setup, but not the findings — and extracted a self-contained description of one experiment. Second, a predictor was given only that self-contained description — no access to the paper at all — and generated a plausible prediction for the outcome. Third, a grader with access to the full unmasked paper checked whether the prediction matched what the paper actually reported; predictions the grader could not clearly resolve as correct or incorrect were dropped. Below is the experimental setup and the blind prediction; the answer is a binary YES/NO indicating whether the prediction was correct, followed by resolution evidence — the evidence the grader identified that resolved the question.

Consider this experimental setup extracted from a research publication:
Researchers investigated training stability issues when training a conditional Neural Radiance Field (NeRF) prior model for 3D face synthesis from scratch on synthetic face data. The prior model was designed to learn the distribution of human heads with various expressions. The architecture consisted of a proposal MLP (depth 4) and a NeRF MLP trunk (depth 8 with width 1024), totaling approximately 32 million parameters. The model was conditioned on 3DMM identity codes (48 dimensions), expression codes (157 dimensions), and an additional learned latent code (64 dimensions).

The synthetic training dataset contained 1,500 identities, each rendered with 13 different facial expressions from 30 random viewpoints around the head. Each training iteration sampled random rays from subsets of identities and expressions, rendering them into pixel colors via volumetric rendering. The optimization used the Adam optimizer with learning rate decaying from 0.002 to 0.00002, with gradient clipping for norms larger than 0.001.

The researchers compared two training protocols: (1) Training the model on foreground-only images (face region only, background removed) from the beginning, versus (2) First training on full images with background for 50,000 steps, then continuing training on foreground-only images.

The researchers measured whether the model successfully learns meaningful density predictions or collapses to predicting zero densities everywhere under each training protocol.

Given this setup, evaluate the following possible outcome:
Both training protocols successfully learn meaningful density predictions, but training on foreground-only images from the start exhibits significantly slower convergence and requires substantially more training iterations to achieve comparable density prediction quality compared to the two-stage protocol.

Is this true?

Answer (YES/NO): NO